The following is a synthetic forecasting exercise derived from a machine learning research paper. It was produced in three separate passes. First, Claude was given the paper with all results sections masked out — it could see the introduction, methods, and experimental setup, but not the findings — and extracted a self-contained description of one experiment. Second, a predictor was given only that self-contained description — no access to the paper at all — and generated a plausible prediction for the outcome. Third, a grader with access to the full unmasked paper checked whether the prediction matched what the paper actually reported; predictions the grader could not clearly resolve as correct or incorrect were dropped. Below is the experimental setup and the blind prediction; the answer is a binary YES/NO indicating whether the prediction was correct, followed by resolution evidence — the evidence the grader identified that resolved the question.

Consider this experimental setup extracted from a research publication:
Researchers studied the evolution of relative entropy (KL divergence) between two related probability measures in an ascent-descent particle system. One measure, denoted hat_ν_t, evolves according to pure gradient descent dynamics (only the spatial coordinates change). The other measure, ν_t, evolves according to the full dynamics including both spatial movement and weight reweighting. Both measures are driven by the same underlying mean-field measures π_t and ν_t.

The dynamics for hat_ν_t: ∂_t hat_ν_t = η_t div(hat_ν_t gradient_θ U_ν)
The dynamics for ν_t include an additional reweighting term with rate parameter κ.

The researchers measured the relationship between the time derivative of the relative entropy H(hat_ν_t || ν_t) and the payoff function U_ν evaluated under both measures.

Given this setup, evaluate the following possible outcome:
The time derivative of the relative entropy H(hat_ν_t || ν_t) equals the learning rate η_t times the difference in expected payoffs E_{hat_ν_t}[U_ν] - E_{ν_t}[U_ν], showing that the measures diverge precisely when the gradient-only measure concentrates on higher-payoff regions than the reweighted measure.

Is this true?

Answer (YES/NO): NO